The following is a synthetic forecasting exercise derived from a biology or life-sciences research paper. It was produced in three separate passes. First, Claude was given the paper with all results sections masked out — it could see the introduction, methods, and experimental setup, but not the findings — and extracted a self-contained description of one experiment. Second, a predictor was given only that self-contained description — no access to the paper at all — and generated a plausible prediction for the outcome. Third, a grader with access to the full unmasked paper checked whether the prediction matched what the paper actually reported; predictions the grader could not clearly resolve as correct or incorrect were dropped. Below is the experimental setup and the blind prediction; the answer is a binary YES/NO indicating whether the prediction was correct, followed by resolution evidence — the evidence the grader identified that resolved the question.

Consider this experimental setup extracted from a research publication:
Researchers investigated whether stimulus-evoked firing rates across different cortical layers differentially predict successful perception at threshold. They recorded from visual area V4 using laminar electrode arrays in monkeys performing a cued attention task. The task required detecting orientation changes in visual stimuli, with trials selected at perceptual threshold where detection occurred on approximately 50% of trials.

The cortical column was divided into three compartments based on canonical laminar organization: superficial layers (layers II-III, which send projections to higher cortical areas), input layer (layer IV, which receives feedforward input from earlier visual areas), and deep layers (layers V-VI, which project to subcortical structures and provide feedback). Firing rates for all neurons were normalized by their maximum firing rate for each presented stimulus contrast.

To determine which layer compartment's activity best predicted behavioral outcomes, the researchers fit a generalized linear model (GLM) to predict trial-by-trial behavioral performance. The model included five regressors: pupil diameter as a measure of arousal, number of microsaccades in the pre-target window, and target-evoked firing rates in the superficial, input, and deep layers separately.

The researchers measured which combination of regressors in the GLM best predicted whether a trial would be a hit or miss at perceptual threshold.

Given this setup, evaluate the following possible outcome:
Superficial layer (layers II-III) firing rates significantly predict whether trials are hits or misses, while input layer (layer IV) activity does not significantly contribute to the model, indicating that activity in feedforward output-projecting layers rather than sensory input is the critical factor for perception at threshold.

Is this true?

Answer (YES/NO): NO